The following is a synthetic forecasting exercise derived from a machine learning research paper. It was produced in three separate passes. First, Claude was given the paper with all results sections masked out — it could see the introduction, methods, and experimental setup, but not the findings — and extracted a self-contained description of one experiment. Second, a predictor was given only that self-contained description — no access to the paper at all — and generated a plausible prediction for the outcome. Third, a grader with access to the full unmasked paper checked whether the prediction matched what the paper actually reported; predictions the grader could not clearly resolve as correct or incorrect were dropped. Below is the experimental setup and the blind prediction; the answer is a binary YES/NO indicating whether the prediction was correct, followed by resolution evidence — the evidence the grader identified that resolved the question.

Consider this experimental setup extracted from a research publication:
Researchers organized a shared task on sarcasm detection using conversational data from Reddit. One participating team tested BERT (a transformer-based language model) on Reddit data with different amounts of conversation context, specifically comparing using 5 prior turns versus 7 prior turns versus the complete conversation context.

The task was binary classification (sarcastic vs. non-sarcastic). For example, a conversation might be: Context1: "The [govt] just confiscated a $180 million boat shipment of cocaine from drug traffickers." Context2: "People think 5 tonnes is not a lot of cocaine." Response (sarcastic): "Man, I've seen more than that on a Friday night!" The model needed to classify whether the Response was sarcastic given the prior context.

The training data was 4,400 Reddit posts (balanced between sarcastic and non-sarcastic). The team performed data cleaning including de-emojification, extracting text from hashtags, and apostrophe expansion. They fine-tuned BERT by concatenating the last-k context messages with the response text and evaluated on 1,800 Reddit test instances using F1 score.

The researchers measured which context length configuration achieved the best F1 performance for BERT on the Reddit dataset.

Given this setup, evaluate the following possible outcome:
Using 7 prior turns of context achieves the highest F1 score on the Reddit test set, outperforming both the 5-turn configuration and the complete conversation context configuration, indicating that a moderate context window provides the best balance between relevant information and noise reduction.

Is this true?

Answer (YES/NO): NO